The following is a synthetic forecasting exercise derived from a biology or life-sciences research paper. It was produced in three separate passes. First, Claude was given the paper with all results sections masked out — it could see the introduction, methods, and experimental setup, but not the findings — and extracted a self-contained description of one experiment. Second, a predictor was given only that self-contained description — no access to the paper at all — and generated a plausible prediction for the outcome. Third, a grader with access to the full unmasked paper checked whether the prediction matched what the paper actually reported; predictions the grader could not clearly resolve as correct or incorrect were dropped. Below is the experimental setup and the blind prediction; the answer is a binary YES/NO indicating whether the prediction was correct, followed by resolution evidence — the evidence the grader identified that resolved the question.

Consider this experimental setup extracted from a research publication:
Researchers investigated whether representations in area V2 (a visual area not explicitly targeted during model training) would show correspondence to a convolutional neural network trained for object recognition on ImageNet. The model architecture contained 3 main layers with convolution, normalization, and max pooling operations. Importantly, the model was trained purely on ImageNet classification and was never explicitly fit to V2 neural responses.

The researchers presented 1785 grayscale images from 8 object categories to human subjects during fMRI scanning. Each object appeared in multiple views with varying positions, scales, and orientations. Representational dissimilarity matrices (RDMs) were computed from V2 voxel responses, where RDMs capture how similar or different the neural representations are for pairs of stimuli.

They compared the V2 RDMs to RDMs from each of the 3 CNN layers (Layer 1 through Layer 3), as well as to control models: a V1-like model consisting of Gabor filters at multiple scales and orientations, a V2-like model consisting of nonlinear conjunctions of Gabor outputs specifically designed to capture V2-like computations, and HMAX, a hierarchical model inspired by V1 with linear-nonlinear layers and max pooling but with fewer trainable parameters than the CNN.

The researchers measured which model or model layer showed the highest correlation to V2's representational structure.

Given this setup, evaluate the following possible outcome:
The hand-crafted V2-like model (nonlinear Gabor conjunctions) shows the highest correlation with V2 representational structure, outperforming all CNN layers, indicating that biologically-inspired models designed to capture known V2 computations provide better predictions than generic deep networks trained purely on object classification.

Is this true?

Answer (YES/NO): NO